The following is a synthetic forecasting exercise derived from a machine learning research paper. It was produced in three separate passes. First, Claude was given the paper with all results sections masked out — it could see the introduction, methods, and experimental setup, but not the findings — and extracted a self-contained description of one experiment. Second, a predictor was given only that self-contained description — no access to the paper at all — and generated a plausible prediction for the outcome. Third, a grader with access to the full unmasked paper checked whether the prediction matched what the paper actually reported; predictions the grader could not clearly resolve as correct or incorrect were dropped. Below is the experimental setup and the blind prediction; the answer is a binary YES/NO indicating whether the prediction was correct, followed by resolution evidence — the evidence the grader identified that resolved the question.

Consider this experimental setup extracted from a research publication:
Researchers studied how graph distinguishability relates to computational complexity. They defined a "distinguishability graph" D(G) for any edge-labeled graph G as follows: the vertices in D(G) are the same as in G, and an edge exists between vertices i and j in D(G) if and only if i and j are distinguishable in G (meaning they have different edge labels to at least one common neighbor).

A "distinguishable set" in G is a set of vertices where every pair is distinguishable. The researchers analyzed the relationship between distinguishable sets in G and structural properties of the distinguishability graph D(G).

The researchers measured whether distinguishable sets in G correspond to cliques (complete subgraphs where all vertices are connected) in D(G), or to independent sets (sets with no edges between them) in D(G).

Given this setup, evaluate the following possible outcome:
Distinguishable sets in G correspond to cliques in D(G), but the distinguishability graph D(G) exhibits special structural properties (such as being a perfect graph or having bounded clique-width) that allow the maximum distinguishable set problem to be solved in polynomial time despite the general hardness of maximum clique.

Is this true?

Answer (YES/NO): NO